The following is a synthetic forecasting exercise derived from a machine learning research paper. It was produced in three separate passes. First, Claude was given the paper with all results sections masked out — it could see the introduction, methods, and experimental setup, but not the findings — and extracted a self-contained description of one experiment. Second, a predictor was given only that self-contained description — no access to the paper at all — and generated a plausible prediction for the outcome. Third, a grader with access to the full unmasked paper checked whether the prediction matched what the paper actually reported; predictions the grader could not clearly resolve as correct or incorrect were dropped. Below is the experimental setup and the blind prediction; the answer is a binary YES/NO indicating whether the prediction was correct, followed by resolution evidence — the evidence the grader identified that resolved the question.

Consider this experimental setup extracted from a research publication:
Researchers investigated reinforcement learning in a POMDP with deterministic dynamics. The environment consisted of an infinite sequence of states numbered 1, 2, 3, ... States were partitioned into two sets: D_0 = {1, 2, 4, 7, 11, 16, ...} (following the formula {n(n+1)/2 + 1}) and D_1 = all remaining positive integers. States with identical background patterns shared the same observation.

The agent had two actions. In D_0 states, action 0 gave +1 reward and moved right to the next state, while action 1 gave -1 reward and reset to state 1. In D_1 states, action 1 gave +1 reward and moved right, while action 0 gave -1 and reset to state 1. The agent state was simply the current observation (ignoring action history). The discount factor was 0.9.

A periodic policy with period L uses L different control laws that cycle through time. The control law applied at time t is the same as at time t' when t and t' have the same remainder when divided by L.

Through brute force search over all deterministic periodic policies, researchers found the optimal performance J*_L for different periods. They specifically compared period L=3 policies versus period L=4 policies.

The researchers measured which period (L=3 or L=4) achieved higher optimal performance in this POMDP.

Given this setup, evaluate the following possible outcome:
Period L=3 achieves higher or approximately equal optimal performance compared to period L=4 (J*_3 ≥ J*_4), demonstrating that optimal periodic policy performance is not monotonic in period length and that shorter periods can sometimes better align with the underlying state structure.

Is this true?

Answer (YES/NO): YES